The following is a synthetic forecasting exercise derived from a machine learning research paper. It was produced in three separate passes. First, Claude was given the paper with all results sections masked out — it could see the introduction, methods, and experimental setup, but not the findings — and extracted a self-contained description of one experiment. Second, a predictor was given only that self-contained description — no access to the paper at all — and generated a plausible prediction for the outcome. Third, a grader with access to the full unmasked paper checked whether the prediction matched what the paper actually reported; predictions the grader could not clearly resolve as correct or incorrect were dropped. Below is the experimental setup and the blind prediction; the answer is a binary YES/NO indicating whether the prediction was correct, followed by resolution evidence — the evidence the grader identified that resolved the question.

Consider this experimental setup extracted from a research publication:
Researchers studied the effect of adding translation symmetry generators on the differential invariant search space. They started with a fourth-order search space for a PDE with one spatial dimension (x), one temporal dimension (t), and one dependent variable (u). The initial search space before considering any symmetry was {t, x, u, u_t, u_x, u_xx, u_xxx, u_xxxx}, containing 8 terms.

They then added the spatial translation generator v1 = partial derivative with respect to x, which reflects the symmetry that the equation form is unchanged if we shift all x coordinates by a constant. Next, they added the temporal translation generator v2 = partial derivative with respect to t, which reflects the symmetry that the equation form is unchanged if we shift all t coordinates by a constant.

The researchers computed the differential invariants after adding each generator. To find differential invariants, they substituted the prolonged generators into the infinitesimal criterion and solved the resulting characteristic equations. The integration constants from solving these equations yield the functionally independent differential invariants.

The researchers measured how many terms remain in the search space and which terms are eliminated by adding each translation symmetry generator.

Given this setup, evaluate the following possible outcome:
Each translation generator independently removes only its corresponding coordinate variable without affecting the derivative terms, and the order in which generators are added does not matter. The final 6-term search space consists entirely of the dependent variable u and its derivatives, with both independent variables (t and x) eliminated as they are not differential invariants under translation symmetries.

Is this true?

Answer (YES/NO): YES